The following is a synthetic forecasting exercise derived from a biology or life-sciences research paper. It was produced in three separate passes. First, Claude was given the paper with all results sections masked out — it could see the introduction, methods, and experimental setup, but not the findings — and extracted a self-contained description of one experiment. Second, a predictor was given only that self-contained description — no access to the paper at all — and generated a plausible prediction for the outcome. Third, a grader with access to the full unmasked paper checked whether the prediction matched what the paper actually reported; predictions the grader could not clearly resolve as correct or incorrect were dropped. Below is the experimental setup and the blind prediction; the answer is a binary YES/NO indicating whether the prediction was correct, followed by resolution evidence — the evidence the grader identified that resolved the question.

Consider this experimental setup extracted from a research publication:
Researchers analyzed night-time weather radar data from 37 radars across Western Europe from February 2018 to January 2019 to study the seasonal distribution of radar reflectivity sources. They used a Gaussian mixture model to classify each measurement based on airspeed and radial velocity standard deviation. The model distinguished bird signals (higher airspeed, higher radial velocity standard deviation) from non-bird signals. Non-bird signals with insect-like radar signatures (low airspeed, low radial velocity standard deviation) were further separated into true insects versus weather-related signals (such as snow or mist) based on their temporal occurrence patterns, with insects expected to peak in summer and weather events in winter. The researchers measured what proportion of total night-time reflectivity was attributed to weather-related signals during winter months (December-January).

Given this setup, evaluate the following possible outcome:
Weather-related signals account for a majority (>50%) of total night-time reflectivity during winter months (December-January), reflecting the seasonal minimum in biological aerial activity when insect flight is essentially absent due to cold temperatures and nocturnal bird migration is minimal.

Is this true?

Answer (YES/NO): NO